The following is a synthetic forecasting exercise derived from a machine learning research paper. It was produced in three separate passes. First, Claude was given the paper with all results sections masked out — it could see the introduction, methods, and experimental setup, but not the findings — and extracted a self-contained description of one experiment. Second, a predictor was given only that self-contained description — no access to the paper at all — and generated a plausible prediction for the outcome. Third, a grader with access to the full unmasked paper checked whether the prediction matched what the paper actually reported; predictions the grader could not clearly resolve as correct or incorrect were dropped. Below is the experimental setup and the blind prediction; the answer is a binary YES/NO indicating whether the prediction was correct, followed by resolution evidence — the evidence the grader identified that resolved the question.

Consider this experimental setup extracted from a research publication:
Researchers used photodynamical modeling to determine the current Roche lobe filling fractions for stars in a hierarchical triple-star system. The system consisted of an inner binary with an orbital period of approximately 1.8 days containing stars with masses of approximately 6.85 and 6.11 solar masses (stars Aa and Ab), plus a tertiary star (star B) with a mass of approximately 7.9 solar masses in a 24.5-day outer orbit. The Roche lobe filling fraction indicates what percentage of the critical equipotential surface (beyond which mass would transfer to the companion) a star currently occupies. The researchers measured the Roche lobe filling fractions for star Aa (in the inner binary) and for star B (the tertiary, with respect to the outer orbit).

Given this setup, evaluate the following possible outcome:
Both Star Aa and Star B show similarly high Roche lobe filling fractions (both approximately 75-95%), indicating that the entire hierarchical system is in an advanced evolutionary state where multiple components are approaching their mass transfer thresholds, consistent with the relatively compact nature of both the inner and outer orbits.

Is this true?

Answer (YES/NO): NO